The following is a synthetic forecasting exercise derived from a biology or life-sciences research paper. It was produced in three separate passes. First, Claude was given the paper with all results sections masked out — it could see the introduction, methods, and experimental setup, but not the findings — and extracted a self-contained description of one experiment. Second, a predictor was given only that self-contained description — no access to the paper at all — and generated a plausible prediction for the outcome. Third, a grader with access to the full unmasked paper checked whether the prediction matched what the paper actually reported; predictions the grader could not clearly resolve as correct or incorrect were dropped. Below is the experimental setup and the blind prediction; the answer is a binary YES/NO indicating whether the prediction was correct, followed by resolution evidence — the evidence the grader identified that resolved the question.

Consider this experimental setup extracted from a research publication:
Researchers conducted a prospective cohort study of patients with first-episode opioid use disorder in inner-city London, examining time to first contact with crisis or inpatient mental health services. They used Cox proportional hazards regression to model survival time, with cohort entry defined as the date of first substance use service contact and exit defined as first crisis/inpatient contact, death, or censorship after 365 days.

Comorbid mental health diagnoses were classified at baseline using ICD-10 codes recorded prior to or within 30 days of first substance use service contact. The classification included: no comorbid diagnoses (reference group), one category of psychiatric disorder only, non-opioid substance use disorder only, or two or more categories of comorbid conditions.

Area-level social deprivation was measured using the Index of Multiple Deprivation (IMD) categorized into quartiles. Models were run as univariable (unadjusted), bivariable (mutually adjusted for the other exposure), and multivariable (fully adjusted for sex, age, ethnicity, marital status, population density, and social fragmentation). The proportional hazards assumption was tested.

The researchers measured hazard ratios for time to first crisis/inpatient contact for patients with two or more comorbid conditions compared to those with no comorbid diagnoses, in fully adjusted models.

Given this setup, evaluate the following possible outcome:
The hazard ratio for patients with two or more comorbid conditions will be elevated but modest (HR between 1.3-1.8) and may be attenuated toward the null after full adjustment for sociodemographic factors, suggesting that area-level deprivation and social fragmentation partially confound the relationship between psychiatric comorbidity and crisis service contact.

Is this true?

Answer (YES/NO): NO